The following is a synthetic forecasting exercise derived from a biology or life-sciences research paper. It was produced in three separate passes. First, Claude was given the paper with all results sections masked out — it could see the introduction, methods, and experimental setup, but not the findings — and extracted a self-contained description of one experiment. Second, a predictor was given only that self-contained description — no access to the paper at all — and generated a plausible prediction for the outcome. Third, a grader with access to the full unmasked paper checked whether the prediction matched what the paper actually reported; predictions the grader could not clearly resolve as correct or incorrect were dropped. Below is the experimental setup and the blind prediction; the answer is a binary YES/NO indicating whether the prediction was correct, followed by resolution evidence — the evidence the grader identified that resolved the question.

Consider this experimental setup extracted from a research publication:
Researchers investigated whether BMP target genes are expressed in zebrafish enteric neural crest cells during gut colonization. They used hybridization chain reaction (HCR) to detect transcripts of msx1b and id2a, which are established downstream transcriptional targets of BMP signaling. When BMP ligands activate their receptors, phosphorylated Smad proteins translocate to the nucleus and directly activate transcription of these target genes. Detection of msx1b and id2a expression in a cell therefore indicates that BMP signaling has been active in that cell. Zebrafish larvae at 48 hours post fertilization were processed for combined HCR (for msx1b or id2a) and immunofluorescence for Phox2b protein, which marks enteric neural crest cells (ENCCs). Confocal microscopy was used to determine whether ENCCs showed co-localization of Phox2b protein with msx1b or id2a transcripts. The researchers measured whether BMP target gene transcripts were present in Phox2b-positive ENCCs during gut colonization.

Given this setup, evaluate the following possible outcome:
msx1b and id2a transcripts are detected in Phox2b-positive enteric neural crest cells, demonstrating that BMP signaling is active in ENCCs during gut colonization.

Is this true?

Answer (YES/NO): NO